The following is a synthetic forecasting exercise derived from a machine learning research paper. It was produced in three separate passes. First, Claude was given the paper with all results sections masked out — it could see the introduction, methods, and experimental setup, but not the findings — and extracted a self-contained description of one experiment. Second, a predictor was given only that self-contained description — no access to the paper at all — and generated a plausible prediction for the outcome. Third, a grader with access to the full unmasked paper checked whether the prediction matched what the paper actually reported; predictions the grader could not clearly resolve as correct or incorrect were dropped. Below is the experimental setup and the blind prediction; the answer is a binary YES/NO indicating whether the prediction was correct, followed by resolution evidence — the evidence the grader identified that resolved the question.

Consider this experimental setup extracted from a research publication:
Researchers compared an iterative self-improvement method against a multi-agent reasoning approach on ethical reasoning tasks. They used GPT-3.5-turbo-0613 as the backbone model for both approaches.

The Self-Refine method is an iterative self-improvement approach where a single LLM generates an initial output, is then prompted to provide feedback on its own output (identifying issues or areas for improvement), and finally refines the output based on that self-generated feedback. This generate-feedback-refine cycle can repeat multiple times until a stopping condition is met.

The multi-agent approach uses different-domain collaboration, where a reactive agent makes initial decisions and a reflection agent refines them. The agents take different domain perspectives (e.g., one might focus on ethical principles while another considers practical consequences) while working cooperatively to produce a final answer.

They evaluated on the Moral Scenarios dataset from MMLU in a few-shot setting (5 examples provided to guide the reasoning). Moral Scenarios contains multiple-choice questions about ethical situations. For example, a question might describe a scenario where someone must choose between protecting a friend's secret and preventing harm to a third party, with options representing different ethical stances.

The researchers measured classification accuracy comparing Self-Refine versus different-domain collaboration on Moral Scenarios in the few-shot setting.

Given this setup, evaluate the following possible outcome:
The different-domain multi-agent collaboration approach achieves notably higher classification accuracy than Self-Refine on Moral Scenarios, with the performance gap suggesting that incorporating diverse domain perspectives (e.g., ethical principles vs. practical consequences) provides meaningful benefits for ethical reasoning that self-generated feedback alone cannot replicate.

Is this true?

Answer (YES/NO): NO